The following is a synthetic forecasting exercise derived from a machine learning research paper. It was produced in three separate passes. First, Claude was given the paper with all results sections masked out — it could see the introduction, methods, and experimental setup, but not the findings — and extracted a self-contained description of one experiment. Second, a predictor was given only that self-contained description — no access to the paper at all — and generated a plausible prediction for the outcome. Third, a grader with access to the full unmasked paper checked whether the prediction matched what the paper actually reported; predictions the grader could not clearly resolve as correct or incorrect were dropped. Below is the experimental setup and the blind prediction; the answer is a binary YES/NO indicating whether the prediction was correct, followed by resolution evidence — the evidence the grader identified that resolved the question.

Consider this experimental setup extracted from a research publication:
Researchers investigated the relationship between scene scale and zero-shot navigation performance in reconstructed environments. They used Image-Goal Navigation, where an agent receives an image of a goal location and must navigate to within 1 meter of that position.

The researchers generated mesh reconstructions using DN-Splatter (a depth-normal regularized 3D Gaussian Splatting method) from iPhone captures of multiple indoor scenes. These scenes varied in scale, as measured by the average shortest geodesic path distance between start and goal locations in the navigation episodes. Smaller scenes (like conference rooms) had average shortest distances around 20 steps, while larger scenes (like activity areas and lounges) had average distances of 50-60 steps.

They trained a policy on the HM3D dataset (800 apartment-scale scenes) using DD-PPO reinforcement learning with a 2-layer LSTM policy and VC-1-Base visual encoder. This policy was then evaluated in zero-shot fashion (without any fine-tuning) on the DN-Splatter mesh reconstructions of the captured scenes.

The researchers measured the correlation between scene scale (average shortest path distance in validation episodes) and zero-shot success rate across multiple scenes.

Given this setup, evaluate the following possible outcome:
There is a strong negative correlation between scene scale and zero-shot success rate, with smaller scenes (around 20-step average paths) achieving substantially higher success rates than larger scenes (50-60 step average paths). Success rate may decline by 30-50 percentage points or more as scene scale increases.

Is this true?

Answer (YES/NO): YES